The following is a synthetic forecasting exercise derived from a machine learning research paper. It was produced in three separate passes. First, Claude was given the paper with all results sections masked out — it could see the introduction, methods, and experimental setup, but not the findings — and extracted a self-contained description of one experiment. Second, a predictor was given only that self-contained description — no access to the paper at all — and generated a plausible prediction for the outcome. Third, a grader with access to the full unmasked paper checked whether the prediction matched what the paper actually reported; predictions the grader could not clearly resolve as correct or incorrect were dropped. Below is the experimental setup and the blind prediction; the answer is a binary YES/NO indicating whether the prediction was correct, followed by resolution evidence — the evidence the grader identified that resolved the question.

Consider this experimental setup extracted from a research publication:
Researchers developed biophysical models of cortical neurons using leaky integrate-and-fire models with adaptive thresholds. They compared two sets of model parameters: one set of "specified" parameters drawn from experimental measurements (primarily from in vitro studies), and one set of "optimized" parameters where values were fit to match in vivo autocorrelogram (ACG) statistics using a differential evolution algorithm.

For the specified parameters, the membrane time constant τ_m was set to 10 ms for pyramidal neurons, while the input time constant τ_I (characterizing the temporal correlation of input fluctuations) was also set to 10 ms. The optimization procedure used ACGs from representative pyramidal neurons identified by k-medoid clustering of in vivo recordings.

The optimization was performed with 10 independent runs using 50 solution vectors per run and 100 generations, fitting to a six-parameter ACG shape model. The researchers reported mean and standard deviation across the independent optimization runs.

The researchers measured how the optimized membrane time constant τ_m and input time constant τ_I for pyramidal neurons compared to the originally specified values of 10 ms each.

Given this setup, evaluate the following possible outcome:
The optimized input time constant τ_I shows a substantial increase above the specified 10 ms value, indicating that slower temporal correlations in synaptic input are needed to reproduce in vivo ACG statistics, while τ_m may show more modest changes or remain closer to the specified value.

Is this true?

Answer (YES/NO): NO